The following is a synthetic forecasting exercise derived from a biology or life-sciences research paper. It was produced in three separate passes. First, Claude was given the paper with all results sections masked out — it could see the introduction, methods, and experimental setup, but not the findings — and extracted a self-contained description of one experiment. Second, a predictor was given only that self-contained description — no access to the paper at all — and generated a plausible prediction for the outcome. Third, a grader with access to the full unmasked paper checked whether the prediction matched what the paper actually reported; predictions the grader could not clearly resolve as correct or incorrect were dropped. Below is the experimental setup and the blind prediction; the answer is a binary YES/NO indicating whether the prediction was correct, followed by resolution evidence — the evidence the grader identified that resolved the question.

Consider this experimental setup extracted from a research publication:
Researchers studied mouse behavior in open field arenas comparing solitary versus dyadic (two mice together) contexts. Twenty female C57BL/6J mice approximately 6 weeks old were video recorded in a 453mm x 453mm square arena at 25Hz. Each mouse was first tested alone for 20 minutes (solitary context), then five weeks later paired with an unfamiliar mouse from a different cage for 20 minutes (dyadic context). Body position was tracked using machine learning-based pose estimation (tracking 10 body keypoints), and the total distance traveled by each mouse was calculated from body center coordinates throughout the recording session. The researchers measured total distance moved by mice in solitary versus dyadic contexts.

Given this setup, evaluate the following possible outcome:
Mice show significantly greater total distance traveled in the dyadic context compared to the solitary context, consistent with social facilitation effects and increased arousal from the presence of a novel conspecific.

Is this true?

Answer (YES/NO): NO